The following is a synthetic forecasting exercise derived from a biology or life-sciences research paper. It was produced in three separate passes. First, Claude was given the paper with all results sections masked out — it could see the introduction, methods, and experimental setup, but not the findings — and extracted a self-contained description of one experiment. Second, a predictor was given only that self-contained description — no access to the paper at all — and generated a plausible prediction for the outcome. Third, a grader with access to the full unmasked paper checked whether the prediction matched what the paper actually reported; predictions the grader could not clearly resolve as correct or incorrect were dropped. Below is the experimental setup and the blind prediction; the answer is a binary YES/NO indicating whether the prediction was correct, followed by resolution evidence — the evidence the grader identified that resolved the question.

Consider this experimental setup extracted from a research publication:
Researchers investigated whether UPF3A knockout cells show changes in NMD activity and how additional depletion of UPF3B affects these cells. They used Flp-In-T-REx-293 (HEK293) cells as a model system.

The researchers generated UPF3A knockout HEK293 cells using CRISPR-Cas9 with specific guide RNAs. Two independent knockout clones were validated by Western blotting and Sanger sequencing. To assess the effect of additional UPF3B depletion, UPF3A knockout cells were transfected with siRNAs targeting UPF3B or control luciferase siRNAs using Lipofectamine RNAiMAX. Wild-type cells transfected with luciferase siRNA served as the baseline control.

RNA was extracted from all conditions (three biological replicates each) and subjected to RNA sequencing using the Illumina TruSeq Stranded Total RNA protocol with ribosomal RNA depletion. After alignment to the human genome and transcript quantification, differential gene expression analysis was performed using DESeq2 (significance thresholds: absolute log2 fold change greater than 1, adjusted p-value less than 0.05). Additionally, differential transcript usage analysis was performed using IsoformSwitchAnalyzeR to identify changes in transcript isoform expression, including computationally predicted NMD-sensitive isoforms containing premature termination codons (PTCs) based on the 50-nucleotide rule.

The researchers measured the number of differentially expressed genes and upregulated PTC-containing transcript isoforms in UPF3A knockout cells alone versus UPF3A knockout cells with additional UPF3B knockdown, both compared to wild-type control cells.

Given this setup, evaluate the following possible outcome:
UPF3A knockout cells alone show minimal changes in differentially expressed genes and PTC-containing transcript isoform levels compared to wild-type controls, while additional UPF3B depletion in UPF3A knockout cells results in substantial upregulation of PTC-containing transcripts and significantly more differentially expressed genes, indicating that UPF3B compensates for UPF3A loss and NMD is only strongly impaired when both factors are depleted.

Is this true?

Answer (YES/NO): YES